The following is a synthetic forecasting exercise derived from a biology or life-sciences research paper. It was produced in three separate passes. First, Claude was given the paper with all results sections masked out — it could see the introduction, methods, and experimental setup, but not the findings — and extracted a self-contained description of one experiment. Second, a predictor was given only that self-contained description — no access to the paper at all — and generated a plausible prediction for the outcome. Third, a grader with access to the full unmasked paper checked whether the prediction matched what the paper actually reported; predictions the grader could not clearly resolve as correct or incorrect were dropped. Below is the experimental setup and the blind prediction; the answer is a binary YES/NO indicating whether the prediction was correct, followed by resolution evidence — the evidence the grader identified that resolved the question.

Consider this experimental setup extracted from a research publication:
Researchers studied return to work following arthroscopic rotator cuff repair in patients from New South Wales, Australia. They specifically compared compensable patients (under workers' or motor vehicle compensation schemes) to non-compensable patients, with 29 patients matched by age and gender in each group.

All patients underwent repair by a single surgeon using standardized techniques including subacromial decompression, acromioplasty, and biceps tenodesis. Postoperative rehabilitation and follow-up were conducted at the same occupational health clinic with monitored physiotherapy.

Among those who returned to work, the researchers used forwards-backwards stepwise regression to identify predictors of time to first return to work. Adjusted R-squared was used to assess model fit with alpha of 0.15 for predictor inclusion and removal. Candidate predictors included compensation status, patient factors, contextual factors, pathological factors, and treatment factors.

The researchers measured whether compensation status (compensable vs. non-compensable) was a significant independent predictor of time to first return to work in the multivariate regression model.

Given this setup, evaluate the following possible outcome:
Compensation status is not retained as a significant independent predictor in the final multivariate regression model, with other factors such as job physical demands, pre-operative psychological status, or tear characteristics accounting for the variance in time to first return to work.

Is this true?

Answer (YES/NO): YES